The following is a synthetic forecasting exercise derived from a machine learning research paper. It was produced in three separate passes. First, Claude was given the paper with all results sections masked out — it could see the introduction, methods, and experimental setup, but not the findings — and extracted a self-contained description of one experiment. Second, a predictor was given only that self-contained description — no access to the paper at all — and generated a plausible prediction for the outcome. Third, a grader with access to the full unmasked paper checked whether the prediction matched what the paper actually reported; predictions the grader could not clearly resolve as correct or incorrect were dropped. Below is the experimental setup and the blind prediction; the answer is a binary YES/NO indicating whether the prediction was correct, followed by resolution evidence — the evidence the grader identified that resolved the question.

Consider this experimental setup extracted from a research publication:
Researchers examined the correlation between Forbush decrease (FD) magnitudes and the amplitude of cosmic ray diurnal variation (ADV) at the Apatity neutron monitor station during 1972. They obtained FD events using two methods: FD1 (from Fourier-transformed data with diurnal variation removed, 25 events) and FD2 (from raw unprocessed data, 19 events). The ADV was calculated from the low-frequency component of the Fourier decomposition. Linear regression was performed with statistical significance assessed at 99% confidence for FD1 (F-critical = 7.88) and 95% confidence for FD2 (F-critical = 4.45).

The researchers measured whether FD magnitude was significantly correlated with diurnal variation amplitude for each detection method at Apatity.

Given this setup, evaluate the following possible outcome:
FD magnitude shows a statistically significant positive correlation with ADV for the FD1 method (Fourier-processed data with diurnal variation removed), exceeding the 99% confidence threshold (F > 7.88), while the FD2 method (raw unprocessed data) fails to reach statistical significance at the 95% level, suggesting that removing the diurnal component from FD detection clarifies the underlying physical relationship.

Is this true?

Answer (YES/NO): NO